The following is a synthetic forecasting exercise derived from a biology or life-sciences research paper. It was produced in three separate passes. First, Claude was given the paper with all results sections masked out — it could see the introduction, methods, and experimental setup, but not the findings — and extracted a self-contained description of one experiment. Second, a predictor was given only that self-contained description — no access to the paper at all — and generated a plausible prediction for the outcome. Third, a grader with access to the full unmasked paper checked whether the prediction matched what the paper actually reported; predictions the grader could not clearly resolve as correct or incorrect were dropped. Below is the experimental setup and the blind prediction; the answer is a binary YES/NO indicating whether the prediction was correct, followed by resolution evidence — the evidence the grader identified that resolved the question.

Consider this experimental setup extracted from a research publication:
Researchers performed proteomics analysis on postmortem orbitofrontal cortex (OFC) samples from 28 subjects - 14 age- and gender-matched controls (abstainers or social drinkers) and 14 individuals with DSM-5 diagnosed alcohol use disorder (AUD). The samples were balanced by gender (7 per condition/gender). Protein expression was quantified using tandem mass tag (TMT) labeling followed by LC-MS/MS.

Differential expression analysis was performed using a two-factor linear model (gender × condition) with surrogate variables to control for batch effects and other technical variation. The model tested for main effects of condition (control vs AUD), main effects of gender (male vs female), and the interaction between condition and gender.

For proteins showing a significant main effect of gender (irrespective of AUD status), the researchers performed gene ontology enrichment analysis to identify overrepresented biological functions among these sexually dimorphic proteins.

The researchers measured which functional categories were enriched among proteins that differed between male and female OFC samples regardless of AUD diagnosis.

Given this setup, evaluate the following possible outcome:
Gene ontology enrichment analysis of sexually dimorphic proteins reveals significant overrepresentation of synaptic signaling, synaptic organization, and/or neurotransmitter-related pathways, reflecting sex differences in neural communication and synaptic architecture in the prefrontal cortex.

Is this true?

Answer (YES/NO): NO